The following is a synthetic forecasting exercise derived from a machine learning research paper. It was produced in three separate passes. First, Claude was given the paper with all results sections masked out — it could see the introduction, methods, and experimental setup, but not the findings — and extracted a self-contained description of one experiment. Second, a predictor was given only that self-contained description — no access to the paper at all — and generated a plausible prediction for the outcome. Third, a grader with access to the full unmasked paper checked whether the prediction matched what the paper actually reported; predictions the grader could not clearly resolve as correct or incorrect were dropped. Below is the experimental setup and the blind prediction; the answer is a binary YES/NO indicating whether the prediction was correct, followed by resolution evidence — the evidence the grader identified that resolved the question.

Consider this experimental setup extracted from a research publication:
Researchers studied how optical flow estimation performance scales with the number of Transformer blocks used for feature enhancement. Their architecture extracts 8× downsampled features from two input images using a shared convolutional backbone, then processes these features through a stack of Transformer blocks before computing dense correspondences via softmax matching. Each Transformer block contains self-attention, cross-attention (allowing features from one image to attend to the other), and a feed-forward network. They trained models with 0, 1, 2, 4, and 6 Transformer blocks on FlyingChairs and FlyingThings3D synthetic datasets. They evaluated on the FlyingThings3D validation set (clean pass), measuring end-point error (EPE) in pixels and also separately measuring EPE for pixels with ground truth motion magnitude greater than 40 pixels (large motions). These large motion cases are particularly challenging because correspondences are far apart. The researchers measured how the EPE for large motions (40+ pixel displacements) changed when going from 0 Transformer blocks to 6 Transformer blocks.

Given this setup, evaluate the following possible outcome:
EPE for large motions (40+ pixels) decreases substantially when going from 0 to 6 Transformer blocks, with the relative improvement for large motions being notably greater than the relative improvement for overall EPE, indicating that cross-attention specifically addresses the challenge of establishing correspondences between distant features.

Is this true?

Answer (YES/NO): NO